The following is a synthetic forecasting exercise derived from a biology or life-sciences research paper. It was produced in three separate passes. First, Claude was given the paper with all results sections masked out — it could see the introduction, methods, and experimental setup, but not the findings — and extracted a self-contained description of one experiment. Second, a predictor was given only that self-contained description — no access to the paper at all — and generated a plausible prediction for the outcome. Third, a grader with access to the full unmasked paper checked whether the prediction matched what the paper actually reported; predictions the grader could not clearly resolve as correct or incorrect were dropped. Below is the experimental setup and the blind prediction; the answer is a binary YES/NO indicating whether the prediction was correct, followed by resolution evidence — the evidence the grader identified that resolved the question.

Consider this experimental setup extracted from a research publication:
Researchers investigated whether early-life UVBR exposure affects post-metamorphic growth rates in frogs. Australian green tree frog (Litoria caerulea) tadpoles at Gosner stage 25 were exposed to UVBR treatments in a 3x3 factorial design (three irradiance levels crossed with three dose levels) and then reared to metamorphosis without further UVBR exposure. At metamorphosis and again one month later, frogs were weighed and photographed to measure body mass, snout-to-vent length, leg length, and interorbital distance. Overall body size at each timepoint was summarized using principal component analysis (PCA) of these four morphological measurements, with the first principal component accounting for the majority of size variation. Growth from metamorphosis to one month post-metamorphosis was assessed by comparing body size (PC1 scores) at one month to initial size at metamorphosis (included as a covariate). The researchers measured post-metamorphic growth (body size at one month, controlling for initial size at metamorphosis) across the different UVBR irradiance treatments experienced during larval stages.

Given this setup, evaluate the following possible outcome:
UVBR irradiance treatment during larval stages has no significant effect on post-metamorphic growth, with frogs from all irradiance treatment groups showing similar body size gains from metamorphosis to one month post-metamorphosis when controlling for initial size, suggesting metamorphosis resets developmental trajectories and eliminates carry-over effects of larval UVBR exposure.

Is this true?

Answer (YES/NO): YES